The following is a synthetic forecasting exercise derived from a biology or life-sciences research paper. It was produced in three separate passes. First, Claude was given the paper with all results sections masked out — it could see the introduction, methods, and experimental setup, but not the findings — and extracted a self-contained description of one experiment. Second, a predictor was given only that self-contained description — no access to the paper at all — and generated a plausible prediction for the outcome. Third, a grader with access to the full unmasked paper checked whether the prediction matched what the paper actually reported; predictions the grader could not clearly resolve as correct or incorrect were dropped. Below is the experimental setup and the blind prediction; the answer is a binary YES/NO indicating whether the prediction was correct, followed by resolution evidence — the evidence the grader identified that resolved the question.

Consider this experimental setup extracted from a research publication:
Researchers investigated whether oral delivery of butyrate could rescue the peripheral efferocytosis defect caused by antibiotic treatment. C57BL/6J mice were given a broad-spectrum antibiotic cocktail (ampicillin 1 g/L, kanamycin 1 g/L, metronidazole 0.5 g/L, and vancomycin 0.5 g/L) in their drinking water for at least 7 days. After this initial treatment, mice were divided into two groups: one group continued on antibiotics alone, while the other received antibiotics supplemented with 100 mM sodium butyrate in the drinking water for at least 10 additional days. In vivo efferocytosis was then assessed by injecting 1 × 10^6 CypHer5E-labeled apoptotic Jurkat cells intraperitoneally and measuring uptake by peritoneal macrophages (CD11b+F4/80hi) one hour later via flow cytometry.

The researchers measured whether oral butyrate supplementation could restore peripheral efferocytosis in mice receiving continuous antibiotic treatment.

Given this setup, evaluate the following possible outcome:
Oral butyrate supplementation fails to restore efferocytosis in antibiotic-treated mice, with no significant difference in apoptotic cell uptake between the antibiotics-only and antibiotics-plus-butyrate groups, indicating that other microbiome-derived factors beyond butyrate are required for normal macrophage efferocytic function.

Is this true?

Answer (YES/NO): NO